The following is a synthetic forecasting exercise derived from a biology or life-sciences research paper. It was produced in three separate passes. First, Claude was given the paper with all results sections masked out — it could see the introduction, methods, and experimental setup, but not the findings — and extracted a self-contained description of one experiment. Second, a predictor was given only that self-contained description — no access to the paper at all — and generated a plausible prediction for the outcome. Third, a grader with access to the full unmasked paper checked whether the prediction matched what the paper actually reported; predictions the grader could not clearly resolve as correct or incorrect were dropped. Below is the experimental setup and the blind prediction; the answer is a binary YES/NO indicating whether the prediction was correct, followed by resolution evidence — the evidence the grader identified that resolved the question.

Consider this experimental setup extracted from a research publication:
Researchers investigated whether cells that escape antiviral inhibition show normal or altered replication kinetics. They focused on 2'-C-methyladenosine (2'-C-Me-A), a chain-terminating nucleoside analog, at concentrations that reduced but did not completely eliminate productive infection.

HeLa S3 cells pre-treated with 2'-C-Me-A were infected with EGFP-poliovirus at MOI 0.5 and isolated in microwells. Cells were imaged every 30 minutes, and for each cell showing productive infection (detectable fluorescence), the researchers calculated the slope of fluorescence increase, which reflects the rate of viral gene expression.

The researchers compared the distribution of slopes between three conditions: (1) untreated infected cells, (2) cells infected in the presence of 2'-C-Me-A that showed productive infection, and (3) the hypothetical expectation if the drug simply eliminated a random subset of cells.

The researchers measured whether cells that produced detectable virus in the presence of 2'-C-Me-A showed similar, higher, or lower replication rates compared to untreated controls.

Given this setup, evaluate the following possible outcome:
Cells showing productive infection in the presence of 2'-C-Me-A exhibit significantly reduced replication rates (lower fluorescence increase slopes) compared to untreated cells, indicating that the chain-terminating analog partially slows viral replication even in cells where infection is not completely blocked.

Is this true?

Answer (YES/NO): NO